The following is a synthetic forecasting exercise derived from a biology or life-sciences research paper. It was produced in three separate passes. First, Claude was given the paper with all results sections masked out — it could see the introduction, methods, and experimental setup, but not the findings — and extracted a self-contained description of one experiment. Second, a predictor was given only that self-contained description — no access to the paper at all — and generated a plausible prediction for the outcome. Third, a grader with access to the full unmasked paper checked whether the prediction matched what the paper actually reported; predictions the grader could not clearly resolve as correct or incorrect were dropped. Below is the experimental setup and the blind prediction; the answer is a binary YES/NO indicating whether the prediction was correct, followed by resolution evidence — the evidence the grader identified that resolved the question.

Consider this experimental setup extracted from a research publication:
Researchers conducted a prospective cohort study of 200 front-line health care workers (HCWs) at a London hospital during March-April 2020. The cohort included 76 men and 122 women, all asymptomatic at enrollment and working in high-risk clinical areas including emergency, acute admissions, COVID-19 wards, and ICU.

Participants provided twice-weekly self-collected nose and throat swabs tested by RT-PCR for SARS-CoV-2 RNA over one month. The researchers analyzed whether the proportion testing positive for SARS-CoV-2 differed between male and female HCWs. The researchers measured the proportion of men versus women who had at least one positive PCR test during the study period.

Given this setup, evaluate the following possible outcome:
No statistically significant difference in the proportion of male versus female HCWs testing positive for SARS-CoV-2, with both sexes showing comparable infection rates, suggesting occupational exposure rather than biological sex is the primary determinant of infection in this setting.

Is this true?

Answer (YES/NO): NO